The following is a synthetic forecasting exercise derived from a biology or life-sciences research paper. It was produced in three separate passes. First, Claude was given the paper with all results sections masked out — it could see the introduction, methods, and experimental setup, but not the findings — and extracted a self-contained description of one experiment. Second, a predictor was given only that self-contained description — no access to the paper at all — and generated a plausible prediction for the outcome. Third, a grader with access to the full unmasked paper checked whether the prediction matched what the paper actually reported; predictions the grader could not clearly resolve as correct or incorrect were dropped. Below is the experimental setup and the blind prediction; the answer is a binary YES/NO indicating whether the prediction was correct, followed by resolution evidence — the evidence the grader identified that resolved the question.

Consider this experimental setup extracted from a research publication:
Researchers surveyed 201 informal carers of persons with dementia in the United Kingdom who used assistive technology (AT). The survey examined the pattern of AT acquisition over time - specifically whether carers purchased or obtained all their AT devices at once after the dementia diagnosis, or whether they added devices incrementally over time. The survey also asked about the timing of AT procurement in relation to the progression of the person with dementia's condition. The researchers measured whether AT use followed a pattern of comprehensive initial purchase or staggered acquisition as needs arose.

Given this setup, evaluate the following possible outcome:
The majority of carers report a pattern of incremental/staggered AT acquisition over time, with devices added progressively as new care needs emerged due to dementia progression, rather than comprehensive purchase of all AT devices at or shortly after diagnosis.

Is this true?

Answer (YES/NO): YES